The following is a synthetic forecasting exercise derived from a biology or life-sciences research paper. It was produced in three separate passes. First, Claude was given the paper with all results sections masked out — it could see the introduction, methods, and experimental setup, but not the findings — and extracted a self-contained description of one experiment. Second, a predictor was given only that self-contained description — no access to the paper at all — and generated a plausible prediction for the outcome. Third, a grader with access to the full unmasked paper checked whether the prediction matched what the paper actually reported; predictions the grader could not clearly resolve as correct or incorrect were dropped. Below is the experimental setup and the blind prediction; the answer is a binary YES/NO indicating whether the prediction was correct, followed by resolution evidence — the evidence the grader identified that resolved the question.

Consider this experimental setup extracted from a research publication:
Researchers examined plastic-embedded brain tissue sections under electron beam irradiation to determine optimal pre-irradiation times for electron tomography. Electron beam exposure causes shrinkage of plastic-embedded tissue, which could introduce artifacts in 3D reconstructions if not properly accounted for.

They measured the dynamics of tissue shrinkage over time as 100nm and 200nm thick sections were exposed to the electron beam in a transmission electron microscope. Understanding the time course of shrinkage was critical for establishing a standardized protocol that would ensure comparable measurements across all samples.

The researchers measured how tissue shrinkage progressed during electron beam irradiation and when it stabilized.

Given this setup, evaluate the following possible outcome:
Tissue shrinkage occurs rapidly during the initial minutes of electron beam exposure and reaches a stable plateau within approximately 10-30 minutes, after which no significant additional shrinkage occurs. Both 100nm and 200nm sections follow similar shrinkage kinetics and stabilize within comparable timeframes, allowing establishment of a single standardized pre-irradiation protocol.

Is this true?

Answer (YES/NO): NO